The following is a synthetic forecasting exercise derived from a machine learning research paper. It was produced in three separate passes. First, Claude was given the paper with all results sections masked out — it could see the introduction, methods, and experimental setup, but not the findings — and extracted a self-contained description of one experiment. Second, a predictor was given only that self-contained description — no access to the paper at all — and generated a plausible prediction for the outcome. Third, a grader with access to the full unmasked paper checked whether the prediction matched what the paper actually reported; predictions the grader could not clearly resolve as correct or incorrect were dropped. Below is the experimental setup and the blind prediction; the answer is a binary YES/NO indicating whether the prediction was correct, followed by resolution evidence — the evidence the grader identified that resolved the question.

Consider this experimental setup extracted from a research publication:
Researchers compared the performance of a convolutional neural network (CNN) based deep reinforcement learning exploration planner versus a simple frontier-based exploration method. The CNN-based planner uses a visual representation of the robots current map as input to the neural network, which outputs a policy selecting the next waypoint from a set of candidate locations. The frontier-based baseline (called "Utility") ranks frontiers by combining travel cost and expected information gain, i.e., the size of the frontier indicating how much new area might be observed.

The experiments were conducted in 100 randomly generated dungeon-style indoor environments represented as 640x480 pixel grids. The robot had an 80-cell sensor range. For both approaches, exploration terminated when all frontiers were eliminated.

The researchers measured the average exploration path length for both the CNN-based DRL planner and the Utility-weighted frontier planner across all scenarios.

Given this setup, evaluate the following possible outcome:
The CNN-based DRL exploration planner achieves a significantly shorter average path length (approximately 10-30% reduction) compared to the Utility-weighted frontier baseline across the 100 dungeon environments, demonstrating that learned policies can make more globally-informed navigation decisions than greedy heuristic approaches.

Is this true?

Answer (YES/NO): NO